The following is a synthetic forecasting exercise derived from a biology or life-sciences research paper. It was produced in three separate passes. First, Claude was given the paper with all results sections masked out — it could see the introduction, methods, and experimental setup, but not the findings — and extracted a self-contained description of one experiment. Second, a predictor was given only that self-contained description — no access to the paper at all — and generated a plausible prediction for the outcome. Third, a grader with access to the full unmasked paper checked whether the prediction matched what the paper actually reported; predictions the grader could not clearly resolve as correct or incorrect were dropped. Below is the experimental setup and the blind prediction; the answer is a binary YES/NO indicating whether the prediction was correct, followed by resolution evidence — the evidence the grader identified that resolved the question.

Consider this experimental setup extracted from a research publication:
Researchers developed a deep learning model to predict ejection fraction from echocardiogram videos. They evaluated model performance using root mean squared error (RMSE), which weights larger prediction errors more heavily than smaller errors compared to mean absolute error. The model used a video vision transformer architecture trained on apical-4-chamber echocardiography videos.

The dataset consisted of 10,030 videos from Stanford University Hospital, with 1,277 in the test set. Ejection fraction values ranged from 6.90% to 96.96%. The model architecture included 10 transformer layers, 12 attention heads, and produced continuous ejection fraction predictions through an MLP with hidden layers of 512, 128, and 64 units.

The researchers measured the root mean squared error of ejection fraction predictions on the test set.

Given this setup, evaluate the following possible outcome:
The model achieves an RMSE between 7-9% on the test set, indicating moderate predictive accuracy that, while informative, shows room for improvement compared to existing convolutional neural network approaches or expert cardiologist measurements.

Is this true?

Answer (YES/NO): YES